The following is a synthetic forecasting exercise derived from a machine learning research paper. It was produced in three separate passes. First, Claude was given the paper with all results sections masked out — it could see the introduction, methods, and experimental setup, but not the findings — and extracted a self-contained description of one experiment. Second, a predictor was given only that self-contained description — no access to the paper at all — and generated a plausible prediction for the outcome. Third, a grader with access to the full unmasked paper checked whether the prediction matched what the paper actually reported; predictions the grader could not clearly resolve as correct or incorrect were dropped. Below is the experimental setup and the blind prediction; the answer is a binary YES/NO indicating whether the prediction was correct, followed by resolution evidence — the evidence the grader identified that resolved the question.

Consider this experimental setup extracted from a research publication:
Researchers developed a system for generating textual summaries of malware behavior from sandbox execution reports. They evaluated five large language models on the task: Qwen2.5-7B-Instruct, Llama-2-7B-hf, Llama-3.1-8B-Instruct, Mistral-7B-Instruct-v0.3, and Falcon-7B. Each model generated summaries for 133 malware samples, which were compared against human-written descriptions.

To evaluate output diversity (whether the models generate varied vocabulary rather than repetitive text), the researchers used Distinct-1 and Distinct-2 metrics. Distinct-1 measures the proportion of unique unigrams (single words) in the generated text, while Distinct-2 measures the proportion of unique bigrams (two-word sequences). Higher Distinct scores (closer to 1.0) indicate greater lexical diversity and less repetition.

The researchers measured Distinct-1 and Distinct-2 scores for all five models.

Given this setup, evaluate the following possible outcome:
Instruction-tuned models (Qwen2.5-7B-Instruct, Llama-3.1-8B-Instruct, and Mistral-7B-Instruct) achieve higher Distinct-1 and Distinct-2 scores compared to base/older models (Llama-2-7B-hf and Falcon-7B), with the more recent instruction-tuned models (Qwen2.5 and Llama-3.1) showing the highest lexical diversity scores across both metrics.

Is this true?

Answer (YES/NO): NO